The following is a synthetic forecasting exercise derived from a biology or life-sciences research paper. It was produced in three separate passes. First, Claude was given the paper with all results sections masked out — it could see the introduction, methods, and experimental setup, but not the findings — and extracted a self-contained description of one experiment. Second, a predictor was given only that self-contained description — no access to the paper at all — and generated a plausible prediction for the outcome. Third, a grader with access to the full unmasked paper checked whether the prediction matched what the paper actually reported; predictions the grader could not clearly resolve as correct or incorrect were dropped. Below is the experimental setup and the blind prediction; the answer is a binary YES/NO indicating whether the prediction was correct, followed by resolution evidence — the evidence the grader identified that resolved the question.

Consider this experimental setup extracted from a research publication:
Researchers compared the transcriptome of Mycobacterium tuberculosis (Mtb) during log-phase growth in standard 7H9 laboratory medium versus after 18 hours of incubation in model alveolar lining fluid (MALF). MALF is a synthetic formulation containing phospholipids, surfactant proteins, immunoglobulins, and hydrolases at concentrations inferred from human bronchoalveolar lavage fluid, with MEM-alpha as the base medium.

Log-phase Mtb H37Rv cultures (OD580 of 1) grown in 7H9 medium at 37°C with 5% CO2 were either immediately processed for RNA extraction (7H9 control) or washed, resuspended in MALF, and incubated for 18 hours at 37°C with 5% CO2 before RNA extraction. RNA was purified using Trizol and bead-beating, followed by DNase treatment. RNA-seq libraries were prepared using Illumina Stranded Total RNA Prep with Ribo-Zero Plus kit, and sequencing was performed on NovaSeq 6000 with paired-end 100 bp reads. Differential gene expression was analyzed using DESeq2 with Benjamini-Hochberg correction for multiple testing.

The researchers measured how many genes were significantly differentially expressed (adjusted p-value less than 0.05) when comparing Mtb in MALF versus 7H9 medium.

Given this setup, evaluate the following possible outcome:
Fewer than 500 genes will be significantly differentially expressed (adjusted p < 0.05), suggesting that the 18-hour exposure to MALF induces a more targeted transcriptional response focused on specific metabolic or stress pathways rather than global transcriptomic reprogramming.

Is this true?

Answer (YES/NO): YES